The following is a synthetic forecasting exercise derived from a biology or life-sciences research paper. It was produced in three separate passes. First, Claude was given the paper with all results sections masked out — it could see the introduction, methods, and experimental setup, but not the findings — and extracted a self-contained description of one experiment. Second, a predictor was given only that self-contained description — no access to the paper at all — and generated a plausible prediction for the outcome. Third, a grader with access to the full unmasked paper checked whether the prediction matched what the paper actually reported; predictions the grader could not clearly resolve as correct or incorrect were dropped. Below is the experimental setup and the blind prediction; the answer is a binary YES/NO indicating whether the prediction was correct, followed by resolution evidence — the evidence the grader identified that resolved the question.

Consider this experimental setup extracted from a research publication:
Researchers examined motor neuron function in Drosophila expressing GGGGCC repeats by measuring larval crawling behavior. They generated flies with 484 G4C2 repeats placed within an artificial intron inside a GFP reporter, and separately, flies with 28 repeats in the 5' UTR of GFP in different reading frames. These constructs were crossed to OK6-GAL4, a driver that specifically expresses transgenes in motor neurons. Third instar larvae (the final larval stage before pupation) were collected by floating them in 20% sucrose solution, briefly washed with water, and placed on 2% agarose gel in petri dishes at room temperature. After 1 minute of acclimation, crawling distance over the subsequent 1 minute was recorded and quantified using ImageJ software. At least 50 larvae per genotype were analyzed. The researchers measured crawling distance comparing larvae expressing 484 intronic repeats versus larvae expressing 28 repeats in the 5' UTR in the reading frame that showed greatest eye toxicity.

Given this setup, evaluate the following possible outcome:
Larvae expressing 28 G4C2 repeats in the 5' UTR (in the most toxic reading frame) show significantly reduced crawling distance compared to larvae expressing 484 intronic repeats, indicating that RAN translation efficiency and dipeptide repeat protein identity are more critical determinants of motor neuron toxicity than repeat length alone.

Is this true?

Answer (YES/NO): YES